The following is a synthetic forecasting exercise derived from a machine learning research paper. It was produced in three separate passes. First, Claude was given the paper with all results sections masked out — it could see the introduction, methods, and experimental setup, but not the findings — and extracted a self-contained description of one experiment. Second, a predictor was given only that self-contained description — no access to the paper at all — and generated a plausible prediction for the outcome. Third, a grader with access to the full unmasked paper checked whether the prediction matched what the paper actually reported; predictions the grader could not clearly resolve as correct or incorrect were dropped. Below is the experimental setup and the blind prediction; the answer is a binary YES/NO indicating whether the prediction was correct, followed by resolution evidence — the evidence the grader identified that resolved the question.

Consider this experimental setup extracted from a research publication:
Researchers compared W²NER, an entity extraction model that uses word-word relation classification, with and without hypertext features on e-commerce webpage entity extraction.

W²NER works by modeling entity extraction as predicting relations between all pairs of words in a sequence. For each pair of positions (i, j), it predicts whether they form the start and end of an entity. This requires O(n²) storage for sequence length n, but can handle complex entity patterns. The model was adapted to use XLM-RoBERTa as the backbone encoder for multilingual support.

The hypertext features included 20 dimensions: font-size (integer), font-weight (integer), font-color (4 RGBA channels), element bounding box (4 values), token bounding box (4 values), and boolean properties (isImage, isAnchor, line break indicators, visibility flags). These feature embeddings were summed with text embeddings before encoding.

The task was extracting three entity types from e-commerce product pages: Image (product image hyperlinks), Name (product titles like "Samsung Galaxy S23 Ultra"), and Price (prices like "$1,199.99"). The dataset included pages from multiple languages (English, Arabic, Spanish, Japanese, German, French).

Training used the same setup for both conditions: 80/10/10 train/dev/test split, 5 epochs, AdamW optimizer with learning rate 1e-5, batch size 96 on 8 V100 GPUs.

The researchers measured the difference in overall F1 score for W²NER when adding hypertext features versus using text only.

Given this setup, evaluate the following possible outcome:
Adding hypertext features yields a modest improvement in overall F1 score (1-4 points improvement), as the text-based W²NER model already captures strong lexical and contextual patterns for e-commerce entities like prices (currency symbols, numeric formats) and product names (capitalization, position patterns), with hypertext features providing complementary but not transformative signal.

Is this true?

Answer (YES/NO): YES